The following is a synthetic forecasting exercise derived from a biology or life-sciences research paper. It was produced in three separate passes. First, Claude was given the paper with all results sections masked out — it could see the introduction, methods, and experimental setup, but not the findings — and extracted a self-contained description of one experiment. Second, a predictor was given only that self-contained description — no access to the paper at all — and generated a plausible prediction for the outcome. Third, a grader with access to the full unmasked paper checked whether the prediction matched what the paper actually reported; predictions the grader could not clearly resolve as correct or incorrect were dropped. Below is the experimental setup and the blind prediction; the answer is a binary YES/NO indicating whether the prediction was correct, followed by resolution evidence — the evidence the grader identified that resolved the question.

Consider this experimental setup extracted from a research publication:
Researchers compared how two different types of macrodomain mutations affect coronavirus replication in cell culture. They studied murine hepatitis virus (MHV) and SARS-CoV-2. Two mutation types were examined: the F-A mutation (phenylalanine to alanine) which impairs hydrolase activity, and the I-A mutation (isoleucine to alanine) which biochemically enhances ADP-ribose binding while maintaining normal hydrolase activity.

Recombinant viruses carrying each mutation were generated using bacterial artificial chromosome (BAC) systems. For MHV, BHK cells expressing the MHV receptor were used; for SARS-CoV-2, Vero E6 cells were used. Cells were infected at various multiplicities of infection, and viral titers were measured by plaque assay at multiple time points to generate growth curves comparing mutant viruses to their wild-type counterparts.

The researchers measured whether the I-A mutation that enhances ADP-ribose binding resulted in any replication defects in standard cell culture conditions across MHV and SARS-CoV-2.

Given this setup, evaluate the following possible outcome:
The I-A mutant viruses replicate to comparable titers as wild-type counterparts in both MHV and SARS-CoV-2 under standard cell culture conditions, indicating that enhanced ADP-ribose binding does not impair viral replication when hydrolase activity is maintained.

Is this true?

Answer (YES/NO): YES